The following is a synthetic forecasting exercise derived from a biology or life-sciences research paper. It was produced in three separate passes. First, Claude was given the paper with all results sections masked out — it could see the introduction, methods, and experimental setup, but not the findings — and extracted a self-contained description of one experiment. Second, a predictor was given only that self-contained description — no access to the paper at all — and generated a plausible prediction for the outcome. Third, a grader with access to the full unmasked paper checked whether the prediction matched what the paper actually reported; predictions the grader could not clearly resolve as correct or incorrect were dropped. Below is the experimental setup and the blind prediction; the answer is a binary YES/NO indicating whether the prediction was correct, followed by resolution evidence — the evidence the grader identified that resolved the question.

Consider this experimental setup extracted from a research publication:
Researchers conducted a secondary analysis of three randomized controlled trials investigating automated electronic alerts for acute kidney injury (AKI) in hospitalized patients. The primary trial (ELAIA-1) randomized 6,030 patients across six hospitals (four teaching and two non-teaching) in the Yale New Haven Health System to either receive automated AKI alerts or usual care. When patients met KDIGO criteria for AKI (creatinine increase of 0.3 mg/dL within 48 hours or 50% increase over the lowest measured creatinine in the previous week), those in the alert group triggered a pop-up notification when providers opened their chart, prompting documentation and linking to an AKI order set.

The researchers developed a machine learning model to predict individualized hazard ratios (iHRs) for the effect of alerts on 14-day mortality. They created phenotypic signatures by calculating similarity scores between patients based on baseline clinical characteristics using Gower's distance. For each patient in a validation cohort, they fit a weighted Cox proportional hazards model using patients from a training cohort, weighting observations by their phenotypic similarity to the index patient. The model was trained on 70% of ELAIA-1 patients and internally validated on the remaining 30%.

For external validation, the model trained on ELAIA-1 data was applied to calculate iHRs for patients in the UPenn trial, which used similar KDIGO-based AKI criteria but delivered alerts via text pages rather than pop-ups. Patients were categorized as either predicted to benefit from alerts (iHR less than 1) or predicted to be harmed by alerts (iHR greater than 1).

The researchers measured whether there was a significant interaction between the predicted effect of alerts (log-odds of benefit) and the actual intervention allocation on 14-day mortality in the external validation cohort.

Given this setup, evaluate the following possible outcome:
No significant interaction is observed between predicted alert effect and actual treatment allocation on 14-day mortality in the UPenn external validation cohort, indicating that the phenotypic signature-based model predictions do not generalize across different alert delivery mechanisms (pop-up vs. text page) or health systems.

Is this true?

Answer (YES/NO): NO